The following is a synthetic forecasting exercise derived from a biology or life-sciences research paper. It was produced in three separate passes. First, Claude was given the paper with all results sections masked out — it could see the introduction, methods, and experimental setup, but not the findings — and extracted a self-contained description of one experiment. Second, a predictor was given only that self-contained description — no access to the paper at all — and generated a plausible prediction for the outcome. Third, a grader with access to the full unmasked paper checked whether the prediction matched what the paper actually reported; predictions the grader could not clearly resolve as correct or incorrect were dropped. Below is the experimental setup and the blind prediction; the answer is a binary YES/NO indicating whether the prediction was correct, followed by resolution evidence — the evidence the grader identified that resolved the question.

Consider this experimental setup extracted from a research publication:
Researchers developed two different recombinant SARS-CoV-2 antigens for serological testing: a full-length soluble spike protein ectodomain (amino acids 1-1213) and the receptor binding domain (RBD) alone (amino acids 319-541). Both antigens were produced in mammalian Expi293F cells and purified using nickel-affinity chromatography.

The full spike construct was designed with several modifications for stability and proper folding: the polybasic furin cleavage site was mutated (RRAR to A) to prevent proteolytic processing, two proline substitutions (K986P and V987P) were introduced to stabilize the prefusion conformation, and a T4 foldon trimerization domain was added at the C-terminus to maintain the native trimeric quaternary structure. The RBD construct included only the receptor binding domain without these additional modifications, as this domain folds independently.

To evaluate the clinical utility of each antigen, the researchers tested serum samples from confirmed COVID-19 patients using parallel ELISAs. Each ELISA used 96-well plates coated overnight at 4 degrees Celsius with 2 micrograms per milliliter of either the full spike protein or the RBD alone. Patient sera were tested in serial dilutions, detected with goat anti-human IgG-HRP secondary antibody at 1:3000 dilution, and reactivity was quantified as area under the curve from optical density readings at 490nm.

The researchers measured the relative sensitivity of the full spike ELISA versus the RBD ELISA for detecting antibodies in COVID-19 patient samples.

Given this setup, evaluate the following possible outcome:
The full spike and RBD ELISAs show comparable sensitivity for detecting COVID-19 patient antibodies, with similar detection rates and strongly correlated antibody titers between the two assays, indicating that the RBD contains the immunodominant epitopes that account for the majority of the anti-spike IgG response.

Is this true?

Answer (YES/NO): NO